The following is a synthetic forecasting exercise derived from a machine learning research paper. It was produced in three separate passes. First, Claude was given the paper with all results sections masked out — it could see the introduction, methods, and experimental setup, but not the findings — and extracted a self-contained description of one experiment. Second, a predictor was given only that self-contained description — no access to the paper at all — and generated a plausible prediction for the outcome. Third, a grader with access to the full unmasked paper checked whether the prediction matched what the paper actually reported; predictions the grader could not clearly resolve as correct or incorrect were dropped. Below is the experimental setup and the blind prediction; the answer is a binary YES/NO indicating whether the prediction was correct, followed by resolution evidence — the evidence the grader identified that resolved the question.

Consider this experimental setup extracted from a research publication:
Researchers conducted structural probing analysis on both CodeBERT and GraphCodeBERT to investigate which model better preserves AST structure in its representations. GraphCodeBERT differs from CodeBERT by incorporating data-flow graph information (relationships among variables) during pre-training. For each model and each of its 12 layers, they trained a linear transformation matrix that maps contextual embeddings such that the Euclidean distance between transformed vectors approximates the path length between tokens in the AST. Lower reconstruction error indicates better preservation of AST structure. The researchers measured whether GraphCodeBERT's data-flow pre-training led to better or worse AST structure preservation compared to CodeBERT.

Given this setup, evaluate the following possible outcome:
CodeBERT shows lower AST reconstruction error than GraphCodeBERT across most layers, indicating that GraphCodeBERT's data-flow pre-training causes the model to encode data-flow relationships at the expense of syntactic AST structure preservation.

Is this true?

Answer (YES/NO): NO